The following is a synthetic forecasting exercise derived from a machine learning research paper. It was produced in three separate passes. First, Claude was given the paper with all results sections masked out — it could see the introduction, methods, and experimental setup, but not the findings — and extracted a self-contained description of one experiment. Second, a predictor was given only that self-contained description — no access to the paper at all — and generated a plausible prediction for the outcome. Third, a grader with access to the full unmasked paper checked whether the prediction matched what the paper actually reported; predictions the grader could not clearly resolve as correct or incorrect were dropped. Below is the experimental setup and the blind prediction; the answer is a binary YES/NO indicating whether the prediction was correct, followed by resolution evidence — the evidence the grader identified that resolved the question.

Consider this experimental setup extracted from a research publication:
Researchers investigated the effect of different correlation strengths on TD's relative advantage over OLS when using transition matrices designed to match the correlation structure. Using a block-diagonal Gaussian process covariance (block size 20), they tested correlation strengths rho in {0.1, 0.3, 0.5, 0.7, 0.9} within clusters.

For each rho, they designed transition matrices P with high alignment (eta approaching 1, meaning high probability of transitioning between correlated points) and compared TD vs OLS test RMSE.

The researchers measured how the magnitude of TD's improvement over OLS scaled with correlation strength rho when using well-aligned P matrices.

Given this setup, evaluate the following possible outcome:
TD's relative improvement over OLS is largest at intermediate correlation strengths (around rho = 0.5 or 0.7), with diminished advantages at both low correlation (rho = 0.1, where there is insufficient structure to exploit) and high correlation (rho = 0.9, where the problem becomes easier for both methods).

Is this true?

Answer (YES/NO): NO